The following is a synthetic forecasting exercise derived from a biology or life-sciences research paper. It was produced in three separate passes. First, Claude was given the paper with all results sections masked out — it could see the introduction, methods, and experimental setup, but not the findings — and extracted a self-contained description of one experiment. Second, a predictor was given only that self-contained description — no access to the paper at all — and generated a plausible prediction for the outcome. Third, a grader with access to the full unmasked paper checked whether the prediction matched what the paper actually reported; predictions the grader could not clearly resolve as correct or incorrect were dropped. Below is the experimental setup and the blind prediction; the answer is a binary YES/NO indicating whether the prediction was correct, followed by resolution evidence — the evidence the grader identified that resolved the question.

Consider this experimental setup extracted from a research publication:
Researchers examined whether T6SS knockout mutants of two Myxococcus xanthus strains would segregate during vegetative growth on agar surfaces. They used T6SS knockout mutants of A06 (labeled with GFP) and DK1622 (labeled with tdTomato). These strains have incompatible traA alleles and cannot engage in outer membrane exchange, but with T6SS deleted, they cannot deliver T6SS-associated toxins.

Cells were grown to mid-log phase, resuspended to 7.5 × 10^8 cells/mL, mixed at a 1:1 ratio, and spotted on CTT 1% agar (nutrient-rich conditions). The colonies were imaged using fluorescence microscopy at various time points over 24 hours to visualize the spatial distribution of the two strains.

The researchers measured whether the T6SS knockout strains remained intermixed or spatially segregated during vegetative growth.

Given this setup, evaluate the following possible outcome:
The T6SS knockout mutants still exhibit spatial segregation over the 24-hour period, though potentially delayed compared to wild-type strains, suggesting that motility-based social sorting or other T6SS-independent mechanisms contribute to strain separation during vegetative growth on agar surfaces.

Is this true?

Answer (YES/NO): YES